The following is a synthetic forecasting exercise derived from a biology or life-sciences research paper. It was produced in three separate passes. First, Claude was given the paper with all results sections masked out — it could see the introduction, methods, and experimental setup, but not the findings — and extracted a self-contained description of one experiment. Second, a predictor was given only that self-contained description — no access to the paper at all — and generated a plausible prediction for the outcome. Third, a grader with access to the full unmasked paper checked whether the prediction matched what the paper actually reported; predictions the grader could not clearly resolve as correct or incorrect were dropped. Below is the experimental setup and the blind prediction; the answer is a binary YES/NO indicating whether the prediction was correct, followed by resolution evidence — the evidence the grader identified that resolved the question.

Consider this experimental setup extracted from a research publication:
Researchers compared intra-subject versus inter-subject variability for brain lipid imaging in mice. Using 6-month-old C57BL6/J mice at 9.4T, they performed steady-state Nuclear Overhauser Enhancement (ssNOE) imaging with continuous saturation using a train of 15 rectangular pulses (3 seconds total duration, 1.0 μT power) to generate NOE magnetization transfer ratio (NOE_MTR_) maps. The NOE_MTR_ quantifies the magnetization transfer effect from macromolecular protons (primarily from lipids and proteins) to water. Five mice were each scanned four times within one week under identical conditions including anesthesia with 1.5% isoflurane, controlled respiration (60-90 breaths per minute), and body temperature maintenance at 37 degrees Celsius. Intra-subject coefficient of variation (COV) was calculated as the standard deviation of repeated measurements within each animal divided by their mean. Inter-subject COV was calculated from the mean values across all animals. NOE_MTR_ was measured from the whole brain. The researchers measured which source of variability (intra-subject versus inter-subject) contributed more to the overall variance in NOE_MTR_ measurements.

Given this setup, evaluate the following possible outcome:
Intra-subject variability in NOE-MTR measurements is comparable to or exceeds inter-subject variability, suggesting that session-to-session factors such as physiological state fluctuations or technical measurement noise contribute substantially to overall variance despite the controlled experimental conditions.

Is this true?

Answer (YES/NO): YES